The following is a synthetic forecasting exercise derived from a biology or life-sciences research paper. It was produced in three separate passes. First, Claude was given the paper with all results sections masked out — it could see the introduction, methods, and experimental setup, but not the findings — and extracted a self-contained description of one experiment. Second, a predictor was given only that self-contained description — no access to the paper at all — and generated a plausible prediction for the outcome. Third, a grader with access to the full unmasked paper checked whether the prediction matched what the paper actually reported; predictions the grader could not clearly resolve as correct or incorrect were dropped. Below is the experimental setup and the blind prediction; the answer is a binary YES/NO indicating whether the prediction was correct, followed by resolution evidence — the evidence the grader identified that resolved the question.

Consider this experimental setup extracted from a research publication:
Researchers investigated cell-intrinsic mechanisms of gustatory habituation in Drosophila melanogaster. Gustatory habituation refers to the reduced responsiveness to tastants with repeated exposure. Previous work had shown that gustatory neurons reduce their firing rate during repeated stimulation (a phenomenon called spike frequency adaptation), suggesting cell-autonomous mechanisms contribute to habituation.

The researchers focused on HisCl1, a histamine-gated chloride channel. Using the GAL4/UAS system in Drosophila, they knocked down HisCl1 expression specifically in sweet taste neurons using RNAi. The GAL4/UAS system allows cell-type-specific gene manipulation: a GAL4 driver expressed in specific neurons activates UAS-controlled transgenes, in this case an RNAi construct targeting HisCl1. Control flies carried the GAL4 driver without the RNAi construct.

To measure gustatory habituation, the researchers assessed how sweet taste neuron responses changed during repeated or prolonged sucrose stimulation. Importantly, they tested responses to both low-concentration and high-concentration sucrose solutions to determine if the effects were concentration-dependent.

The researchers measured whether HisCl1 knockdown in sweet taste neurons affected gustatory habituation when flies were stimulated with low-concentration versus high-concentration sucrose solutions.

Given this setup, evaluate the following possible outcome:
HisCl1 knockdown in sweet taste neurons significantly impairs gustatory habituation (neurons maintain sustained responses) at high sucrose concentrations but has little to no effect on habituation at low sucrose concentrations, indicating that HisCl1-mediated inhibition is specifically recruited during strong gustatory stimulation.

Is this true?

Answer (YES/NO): YES